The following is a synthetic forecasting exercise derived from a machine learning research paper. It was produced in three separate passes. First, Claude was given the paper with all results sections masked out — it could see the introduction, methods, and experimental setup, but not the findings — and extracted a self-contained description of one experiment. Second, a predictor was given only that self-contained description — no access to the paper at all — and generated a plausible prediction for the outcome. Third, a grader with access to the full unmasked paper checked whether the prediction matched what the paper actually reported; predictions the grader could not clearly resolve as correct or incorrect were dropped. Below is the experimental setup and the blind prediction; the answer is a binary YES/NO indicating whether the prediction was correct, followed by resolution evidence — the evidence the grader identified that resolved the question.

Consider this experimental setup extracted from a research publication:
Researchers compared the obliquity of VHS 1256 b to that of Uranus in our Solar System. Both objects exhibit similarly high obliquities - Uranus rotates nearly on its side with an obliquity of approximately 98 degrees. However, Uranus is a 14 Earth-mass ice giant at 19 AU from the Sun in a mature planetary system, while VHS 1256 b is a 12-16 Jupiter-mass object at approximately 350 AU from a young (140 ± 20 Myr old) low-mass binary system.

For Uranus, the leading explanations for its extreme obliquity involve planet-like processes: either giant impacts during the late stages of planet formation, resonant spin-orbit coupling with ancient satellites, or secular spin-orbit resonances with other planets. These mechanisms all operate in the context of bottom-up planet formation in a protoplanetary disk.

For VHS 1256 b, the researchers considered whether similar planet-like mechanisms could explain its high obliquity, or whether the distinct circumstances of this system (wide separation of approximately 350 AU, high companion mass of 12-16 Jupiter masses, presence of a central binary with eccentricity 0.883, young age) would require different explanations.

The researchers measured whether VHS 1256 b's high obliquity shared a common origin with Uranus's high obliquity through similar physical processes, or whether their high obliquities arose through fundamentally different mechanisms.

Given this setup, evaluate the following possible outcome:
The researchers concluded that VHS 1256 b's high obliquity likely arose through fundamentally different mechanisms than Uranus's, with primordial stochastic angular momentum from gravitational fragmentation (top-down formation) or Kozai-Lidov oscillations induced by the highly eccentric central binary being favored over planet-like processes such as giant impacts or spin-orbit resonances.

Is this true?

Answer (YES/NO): NO